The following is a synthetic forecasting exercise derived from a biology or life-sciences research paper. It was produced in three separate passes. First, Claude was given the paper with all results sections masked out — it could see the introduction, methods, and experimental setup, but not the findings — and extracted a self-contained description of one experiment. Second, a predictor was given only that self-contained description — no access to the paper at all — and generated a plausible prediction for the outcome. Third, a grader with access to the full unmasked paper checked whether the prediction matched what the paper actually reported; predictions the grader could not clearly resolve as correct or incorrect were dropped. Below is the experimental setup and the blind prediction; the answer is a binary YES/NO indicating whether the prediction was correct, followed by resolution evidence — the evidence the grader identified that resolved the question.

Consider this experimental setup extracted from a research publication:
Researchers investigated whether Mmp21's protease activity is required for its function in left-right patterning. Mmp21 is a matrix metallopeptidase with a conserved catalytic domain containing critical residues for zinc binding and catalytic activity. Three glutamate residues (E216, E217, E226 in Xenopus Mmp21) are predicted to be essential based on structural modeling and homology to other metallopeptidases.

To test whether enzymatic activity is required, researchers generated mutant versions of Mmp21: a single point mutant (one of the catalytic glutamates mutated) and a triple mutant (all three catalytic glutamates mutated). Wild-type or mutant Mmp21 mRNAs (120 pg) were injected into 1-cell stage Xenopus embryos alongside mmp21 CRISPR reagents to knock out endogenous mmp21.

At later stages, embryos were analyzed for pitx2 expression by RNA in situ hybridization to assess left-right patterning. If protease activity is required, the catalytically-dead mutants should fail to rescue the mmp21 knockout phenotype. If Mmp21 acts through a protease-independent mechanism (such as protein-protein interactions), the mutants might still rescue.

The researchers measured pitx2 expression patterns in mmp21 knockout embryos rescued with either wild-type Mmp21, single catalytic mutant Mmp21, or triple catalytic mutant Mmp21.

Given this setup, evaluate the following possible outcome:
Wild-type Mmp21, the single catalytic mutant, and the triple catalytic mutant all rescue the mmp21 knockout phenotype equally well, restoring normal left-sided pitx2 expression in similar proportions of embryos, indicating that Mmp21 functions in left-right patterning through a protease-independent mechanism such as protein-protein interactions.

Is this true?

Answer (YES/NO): NO